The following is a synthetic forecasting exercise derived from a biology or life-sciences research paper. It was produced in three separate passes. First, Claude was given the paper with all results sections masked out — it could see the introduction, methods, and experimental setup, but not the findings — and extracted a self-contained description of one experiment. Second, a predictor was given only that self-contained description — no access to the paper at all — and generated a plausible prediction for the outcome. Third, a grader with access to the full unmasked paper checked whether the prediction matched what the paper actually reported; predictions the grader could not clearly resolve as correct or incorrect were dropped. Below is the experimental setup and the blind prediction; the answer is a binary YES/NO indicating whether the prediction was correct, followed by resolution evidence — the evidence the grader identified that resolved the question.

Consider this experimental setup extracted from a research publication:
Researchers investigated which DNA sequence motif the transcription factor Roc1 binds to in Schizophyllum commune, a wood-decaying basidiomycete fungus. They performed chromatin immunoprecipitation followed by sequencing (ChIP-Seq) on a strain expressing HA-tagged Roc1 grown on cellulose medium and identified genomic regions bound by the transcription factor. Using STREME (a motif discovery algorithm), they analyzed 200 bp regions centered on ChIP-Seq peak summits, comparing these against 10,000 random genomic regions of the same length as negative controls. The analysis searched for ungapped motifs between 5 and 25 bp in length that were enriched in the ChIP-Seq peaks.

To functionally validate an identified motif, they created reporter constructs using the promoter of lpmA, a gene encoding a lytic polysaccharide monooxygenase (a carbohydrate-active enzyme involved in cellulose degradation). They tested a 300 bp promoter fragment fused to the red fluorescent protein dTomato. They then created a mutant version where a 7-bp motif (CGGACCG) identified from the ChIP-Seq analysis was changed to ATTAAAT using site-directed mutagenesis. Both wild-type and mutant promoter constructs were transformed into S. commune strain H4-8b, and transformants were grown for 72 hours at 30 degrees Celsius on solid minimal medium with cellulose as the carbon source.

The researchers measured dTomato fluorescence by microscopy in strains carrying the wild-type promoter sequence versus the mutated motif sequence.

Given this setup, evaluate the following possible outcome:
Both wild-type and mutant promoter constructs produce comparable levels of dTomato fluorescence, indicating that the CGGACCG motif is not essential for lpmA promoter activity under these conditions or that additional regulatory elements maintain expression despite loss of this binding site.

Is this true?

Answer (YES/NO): NO